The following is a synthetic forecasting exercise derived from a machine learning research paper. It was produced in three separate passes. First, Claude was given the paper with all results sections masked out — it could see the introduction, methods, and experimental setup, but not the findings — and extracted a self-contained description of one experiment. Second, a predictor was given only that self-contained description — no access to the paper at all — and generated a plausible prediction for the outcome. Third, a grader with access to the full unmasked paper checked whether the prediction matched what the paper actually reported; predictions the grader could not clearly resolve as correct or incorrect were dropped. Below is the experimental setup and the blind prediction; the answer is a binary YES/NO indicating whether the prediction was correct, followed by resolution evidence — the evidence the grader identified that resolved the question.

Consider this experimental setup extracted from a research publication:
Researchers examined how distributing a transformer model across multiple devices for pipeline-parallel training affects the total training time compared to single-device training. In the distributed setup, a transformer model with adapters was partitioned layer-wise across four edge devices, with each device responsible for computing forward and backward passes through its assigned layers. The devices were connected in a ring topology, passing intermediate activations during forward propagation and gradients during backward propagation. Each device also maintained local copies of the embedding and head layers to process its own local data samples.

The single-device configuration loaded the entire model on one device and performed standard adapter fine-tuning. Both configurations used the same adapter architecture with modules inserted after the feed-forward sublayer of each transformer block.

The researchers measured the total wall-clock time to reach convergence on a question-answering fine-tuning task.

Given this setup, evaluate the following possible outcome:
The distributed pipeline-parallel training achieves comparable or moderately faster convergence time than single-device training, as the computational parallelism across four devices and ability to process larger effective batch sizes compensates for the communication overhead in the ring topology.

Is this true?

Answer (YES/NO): YES